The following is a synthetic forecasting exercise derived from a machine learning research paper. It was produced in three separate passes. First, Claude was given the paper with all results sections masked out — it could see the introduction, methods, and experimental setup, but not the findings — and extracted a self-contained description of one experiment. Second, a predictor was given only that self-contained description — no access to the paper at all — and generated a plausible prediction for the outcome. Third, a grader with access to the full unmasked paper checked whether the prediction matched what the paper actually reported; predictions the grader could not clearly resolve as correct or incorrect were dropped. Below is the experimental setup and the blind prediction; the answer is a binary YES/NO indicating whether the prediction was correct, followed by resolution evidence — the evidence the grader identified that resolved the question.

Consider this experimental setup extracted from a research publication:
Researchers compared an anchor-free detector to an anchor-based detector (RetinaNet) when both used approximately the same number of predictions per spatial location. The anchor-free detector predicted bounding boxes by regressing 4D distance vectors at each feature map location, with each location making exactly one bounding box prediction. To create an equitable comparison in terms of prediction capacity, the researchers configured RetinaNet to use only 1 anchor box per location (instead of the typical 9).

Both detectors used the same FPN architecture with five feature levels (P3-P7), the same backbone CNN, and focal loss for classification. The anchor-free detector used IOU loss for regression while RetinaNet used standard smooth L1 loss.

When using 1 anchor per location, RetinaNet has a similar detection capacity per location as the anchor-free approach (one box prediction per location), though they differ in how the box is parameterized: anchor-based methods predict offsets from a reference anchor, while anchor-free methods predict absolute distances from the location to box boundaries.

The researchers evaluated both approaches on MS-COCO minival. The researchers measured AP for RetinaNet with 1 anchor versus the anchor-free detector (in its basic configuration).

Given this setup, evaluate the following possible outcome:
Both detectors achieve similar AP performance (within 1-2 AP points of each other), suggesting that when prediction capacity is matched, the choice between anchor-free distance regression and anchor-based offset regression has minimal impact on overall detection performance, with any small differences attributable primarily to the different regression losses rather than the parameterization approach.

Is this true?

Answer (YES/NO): NO